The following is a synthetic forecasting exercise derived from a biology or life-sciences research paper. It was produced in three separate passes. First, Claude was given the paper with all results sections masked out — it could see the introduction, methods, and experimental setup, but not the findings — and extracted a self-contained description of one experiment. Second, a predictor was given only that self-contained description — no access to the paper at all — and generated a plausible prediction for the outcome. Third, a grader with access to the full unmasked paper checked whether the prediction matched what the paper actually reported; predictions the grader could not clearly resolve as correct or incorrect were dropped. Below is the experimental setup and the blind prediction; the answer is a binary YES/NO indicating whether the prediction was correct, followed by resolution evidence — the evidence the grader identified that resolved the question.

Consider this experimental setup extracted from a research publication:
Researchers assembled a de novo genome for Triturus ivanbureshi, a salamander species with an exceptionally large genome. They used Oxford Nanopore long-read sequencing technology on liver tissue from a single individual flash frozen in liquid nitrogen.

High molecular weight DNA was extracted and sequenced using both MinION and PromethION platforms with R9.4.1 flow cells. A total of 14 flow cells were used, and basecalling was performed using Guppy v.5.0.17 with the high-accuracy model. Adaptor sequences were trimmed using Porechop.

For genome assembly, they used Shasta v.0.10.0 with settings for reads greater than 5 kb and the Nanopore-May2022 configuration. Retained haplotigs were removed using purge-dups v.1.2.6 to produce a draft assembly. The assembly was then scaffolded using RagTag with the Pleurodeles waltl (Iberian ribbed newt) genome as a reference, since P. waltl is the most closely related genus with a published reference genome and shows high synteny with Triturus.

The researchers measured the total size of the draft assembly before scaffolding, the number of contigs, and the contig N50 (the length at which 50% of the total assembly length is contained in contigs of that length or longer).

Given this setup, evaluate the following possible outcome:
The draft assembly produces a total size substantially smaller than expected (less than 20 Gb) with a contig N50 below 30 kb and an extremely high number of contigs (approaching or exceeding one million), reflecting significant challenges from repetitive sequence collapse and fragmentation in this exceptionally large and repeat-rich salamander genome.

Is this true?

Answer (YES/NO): NO